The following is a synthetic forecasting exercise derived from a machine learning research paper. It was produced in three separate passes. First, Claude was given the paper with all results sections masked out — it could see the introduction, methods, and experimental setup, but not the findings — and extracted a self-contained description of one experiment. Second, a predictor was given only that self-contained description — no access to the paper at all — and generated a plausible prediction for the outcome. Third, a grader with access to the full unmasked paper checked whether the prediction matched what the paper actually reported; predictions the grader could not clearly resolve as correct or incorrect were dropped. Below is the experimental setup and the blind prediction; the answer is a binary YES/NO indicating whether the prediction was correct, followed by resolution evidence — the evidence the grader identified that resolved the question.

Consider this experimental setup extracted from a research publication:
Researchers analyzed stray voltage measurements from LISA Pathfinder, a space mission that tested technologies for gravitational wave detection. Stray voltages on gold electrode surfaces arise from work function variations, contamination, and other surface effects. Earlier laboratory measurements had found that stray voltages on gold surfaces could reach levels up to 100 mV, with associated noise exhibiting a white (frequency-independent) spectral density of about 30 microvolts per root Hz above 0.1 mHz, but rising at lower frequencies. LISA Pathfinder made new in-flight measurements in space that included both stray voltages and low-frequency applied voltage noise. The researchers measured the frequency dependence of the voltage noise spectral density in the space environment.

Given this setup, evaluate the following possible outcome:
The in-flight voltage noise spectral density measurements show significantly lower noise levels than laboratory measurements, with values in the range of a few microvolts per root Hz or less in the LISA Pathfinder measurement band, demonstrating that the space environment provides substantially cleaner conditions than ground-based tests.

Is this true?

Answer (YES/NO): NO